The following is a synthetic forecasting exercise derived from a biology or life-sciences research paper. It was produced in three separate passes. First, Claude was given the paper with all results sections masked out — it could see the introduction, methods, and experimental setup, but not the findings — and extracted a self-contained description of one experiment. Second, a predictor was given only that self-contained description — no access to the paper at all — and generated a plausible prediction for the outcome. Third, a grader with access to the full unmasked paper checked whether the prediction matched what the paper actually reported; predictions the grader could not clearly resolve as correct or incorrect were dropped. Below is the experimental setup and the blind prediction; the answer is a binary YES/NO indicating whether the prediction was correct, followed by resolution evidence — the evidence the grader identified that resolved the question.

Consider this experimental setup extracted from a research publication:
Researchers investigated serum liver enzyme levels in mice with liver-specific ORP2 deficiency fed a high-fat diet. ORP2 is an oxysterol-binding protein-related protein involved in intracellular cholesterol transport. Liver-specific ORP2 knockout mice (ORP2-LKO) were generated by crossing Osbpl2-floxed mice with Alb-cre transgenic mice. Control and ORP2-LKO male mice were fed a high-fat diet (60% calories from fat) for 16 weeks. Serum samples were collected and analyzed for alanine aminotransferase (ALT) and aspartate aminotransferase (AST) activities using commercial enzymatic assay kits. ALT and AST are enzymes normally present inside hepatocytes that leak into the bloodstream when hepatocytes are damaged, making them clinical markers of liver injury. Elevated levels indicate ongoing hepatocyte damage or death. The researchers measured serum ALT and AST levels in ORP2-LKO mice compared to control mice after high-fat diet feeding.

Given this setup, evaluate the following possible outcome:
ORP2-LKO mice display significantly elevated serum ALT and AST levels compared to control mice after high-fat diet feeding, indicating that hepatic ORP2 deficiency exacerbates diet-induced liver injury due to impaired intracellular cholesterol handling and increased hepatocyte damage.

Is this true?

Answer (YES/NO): YES